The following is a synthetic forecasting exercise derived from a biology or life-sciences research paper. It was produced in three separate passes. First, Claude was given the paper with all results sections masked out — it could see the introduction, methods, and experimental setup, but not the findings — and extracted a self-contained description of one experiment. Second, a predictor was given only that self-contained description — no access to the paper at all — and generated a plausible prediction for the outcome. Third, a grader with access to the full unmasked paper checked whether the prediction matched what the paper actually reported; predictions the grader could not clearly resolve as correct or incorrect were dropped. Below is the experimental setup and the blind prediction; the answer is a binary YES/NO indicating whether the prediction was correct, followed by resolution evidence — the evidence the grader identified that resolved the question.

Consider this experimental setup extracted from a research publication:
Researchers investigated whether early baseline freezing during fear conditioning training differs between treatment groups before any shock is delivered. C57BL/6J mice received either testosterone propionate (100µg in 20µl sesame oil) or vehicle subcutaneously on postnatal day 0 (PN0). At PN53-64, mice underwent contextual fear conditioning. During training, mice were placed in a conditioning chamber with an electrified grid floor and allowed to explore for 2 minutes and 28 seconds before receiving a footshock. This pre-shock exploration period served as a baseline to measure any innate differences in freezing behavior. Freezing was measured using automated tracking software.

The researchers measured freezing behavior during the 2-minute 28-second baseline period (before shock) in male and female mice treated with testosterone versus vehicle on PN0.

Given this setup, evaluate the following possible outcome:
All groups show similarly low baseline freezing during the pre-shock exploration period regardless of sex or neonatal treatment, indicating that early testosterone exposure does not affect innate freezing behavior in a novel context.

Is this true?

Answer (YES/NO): YES